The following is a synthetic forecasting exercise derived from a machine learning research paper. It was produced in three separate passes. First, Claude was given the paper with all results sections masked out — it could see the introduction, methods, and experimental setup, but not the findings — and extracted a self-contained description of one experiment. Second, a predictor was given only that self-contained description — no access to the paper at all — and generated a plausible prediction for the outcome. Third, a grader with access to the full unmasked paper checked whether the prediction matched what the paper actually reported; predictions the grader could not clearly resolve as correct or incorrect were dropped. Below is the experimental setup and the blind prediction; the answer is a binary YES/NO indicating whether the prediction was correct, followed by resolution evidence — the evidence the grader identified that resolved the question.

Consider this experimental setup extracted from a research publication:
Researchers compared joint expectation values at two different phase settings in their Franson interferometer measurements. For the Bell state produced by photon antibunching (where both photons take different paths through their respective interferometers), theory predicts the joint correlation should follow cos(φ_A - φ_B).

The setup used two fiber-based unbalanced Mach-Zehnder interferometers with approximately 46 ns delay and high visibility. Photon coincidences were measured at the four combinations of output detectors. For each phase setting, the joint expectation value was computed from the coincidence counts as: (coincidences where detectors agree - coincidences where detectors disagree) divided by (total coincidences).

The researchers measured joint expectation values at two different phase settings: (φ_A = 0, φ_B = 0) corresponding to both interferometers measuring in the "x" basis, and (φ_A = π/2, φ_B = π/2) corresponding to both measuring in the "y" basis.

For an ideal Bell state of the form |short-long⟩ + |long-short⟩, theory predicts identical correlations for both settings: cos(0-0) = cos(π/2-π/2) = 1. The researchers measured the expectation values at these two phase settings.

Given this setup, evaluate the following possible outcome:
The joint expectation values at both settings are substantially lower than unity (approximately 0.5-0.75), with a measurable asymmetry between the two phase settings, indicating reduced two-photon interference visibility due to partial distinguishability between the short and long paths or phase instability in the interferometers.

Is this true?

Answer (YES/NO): NO